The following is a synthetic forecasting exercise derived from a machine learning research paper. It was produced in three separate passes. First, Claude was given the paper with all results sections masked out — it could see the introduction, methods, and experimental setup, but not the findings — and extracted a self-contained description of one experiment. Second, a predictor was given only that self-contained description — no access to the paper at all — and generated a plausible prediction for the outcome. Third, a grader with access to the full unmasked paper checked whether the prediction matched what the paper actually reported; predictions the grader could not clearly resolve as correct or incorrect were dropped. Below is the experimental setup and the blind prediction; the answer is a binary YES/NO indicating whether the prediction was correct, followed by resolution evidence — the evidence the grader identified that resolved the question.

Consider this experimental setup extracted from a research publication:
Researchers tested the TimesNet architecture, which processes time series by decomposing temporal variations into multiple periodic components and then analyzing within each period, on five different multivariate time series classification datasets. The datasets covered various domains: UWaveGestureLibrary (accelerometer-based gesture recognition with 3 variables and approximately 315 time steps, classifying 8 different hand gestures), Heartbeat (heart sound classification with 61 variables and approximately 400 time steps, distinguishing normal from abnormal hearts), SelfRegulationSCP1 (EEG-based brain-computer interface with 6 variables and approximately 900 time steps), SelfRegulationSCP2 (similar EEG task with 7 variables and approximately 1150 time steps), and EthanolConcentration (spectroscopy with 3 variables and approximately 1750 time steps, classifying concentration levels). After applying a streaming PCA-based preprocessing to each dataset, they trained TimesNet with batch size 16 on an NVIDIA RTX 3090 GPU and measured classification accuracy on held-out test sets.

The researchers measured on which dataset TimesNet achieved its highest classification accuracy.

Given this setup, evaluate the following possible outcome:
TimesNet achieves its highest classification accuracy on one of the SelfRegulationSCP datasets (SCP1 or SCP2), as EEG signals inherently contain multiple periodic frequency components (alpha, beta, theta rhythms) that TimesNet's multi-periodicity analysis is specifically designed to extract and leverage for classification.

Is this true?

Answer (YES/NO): YES